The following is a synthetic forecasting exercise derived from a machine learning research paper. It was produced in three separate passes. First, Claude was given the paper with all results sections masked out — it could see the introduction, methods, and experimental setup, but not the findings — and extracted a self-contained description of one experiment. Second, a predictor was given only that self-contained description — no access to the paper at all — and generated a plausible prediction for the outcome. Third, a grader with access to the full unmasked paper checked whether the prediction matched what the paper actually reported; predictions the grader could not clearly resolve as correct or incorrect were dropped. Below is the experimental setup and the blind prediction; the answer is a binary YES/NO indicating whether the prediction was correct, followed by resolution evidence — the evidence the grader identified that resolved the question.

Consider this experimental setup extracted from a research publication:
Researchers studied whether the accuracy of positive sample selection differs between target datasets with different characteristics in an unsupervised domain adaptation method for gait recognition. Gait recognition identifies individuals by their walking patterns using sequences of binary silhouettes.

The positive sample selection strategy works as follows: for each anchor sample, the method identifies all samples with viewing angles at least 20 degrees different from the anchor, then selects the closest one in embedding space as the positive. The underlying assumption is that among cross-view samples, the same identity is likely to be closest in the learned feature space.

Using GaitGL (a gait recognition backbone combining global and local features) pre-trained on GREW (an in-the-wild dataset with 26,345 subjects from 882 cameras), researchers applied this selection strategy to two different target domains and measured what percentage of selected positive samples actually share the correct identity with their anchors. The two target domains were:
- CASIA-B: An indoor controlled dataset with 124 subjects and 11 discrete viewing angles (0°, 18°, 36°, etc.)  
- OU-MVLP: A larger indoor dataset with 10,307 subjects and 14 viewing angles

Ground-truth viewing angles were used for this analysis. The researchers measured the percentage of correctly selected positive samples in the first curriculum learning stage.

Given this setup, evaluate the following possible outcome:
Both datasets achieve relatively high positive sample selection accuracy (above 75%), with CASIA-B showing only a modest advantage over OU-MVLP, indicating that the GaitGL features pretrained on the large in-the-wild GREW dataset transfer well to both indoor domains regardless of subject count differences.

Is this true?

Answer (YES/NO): NO